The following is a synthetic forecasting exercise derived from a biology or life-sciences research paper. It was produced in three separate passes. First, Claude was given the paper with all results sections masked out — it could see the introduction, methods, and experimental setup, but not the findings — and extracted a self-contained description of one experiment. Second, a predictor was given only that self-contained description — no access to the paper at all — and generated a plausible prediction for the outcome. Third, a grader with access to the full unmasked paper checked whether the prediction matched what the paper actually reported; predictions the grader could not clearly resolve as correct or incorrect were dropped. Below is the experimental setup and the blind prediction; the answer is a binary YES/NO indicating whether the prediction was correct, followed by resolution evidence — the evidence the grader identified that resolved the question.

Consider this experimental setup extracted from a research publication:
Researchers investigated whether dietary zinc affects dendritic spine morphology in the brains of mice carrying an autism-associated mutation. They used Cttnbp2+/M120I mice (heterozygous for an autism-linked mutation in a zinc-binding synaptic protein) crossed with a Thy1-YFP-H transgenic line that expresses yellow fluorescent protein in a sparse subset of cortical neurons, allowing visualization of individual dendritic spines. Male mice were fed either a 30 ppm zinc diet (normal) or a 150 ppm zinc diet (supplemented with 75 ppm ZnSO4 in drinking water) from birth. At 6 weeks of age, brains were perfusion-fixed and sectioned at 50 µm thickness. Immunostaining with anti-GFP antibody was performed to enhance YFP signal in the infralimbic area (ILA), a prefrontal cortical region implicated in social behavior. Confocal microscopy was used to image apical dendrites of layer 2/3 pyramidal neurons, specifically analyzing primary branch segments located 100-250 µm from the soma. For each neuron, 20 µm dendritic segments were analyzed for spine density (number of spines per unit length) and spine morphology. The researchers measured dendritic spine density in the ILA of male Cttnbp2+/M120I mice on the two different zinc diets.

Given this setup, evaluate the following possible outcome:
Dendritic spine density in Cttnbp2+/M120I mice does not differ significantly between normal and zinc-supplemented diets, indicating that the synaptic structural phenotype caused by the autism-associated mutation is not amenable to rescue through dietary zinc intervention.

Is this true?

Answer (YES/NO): NO